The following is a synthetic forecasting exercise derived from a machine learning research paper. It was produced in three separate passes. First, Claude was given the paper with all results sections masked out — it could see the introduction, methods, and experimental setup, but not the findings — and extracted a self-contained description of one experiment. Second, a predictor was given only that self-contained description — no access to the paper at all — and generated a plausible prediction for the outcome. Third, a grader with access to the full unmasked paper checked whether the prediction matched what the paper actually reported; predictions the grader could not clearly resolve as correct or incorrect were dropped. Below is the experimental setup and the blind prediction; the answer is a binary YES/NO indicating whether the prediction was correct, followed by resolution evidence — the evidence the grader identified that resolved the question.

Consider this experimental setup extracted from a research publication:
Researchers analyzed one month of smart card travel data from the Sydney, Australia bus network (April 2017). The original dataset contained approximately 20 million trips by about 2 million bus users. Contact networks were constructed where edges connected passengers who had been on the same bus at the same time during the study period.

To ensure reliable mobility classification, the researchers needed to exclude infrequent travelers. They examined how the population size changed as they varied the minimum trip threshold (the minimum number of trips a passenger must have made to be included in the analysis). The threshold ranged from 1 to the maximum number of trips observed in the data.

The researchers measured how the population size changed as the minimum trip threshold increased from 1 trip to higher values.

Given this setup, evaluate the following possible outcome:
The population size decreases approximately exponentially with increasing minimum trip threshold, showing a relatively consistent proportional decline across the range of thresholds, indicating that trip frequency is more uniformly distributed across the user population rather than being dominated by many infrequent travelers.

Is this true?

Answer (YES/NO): NO